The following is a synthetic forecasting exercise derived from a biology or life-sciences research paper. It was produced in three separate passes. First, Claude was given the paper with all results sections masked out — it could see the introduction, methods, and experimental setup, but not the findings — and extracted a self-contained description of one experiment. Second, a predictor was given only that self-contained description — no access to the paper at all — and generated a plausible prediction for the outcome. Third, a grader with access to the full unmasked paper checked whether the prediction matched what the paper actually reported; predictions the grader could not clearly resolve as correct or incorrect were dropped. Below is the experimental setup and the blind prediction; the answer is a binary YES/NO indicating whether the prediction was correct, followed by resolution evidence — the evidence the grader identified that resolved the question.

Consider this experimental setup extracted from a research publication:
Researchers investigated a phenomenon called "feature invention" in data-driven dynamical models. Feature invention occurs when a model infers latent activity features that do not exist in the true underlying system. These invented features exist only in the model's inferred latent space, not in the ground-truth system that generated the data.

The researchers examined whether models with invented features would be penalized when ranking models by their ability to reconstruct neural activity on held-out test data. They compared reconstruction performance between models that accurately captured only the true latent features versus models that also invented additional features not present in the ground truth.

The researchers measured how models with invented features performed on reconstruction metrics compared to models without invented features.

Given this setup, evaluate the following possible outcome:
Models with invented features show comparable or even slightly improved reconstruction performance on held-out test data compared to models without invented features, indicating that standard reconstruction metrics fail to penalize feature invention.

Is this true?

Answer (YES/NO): YES